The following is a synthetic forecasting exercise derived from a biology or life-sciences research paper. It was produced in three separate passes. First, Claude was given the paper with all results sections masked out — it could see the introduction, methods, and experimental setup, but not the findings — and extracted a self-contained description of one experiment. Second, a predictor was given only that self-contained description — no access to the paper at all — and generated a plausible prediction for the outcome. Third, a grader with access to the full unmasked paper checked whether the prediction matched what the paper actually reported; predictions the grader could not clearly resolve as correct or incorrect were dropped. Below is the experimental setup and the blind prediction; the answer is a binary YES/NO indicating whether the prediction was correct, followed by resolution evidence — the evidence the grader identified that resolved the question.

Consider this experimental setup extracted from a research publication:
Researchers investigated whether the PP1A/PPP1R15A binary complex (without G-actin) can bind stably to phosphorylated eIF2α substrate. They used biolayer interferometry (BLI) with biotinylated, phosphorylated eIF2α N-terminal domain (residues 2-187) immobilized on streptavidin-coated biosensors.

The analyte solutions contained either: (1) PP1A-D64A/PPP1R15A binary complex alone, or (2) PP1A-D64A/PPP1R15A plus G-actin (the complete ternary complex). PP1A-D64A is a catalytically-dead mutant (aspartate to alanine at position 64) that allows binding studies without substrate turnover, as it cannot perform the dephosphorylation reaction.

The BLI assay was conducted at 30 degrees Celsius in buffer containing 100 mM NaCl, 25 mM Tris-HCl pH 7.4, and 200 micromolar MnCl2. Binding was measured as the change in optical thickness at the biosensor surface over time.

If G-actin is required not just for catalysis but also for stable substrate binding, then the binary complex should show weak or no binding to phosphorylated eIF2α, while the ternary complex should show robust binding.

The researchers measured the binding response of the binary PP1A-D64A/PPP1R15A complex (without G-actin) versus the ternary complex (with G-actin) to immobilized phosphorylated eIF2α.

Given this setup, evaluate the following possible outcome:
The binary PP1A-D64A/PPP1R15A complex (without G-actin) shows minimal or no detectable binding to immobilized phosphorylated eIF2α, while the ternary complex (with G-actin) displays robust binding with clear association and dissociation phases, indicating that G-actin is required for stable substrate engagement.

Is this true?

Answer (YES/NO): YES